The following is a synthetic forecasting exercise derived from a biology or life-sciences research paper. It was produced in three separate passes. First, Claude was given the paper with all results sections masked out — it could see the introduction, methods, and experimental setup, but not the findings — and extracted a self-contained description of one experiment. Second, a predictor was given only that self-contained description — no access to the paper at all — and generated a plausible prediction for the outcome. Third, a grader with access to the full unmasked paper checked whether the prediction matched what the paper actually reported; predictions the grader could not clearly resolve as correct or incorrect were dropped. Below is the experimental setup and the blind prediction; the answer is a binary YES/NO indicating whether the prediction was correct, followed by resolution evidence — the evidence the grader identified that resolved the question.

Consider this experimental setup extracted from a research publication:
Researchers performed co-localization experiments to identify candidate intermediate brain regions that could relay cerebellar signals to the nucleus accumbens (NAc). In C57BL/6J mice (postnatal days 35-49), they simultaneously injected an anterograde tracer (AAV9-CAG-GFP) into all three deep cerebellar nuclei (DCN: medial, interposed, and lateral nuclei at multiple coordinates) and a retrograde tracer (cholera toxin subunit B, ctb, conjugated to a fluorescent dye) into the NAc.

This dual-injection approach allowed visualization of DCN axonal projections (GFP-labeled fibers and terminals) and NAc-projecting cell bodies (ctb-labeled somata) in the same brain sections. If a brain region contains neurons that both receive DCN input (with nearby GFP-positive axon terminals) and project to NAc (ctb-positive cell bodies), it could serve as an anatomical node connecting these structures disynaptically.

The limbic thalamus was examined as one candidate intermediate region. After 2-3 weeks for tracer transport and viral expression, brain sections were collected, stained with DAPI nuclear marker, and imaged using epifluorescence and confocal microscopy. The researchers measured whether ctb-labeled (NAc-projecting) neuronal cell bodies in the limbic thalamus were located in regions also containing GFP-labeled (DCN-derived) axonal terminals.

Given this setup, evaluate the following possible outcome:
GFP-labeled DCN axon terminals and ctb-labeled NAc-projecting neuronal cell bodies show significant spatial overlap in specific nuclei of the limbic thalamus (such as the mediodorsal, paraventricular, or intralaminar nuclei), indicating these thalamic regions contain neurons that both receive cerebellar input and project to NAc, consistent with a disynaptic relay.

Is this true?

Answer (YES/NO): YES